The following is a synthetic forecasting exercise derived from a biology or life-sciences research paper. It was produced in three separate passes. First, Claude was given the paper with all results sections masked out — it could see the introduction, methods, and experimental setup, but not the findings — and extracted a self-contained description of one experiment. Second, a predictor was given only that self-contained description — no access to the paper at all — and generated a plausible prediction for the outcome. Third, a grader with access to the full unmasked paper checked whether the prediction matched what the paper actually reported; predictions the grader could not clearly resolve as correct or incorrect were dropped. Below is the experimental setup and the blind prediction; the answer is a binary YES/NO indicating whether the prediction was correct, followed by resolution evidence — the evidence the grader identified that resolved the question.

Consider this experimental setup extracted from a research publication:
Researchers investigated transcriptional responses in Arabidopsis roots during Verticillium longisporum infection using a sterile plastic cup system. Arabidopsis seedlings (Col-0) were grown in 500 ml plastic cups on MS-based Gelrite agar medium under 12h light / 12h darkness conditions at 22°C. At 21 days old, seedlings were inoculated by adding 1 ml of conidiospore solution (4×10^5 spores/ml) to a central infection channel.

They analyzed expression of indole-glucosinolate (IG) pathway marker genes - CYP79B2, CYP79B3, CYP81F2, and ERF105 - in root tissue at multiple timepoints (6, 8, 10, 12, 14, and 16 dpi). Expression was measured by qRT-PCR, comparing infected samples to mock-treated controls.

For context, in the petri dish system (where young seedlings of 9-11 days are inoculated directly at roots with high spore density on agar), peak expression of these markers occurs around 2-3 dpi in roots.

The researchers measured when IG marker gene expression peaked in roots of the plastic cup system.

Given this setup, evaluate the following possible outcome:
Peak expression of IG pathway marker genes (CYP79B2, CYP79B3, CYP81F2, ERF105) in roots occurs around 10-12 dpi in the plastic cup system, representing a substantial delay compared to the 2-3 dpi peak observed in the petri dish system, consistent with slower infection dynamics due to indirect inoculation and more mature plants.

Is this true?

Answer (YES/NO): YES